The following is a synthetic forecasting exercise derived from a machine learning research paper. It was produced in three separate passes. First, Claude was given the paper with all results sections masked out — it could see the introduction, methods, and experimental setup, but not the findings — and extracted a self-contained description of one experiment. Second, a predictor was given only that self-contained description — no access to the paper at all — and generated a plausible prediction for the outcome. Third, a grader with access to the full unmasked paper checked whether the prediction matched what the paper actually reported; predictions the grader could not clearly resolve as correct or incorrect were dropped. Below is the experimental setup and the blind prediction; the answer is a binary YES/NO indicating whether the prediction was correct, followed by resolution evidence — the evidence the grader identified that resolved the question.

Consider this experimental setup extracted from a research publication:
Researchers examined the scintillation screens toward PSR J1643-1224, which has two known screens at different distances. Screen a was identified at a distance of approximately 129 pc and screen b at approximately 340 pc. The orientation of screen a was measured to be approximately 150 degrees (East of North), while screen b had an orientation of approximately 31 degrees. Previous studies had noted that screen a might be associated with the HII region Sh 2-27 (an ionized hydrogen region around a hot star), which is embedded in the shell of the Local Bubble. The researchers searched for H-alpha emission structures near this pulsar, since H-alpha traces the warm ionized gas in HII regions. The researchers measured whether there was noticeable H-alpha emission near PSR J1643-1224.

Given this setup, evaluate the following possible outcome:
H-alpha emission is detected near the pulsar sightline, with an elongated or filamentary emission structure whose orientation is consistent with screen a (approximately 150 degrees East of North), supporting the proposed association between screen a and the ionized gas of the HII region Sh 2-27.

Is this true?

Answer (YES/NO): NO